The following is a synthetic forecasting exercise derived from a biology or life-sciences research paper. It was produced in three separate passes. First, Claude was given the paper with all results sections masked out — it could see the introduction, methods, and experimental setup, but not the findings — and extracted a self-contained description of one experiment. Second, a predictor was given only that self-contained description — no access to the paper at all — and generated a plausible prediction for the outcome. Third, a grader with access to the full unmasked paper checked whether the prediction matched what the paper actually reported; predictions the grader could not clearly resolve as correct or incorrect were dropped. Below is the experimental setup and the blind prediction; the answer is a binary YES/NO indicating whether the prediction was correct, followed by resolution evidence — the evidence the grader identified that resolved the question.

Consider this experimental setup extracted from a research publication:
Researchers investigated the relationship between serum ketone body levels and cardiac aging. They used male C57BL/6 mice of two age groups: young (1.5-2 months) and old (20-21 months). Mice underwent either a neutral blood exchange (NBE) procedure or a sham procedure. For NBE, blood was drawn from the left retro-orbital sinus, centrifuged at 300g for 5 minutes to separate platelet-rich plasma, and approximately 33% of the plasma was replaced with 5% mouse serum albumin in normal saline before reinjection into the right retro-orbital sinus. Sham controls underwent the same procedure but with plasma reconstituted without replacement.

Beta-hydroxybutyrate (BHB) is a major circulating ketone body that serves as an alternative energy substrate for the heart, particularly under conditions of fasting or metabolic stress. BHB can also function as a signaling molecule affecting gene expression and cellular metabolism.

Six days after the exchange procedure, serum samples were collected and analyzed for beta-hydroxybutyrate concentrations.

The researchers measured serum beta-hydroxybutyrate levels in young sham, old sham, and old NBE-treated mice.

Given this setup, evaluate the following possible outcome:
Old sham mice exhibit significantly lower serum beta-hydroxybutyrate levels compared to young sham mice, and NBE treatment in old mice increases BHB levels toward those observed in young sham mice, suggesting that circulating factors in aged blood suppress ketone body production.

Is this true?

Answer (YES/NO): NO